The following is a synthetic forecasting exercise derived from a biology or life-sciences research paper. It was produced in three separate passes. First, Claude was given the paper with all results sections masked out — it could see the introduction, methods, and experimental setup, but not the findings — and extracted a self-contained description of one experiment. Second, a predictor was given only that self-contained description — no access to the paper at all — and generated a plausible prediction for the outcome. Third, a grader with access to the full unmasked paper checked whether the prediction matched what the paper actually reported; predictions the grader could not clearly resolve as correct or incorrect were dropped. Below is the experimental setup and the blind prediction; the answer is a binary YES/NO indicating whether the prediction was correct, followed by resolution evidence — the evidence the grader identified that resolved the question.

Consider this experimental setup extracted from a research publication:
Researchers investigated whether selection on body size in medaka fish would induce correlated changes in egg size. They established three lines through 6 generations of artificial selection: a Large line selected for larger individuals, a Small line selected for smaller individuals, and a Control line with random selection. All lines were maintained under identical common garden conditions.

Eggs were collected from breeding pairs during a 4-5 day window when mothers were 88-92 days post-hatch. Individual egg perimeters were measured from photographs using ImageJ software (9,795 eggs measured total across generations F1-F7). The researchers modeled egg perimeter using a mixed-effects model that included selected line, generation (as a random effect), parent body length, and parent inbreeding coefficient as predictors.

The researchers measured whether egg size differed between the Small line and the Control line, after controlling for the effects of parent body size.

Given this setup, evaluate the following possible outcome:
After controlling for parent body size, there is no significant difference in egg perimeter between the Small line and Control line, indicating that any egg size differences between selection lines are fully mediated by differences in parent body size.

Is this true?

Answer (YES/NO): NO